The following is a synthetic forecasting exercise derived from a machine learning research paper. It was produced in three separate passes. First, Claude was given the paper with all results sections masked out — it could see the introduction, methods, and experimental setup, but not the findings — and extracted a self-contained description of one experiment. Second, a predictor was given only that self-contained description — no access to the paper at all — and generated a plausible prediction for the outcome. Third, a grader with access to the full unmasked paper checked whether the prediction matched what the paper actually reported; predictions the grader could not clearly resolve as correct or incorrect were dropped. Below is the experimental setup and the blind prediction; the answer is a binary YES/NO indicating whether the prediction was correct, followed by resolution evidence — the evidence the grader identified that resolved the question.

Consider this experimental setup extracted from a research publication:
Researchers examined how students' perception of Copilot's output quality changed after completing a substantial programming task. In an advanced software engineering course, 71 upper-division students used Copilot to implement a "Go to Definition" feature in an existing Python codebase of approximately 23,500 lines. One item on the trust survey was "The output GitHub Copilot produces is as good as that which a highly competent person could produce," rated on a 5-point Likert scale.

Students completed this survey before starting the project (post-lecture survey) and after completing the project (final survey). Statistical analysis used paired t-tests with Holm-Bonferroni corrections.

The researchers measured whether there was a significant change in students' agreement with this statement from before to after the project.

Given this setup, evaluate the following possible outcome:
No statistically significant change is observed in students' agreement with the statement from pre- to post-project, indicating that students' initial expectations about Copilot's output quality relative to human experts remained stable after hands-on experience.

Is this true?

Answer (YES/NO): NO